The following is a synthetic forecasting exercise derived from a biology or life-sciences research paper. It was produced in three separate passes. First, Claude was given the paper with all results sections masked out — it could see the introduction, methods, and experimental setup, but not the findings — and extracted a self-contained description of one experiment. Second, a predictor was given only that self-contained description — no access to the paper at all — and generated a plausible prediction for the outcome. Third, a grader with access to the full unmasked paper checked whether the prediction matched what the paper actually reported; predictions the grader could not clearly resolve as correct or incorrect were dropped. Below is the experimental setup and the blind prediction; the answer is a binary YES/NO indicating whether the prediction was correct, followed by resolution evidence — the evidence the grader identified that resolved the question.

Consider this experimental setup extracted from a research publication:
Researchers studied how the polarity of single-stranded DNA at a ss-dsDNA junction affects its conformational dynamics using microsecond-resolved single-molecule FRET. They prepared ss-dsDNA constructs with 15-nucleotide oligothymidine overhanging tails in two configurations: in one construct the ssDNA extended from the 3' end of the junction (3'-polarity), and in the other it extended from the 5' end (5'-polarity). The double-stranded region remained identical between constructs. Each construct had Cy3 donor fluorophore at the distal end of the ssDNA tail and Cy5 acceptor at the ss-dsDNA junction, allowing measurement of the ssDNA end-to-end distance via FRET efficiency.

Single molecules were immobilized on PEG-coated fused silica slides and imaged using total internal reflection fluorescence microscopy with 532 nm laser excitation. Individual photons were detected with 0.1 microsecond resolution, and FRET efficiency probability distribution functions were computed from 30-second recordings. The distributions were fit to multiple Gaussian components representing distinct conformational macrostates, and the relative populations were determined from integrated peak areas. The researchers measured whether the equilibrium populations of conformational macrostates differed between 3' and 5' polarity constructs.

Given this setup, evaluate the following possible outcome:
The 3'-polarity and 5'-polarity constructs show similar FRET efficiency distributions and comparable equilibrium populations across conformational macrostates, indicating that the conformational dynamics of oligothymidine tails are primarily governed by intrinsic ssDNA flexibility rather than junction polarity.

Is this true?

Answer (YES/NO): YES